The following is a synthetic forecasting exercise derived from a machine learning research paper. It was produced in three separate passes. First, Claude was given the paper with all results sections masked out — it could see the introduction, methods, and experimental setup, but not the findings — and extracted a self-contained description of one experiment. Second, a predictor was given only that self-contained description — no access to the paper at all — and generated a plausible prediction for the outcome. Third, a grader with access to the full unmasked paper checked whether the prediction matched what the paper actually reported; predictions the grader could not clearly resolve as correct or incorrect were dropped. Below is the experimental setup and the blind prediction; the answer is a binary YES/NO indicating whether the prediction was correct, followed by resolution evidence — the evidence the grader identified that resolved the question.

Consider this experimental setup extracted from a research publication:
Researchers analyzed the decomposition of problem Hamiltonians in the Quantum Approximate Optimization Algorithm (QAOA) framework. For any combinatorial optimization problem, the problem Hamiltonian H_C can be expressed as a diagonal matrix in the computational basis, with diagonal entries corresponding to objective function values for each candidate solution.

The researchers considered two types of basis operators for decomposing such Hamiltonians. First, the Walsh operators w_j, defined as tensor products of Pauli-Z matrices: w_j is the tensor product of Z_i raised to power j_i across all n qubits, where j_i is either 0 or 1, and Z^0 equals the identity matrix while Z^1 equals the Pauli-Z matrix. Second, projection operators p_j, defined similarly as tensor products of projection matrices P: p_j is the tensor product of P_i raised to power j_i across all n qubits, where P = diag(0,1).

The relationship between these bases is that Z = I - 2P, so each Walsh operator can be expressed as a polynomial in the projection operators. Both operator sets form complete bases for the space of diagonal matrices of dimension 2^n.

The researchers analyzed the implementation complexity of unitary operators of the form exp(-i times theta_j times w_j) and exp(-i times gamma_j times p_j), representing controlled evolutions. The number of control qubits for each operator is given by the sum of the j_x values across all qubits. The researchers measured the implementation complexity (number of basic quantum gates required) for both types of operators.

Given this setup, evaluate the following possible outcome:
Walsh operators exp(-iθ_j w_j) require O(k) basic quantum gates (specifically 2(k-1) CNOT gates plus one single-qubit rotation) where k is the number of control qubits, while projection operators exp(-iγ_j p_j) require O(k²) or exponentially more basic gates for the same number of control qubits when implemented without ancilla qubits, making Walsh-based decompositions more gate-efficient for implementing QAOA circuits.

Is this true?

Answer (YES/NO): NO